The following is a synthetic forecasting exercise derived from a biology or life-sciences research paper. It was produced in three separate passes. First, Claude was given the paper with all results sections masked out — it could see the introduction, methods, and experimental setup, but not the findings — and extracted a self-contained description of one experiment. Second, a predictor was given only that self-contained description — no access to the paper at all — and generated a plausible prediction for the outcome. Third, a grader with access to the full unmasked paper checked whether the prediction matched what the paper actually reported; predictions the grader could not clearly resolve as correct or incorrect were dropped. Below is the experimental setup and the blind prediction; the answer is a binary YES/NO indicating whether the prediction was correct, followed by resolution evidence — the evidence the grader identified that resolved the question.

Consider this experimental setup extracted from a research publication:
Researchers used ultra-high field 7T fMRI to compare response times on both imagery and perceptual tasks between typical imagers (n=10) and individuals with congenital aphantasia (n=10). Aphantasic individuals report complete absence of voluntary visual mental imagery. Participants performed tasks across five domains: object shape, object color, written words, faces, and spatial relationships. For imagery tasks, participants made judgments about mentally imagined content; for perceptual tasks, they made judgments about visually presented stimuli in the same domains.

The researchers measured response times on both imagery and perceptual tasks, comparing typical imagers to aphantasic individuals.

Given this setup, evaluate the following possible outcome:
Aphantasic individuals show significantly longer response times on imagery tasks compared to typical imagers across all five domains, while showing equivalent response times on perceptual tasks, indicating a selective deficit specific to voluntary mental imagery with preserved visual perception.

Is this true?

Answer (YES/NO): NO